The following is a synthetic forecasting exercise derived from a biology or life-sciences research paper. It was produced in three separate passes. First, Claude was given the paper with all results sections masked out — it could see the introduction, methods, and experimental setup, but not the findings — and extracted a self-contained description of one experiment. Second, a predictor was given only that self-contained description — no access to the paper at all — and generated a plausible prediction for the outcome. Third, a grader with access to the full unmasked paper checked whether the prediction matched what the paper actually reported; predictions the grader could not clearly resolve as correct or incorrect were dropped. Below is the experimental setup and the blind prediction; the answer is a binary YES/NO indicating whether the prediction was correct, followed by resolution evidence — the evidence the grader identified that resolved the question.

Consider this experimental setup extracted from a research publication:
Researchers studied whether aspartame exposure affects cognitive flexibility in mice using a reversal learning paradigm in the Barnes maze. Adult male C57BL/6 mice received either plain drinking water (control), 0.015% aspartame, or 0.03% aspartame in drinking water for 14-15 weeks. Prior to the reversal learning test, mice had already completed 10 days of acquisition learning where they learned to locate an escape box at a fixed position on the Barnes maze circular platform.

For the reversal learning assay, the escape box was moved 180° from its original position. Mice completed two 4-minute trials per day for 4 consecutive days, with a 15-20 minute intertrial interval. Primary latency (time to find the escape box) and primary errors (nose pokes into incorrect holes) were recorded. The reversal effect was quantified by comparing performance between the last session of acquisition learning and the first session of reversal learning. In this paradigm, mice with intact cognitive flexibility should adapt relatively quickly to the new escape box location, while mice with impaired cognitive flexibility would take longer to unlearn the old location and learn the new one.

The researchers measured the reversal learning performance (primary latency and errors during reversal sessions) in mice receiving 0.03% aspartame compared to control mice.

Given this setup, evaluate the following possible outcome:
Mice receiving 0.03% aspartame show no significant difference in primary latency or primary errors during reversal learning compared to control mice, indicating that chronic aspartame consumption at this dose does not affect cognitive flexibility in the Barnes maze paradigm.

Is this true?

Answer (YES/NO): YES